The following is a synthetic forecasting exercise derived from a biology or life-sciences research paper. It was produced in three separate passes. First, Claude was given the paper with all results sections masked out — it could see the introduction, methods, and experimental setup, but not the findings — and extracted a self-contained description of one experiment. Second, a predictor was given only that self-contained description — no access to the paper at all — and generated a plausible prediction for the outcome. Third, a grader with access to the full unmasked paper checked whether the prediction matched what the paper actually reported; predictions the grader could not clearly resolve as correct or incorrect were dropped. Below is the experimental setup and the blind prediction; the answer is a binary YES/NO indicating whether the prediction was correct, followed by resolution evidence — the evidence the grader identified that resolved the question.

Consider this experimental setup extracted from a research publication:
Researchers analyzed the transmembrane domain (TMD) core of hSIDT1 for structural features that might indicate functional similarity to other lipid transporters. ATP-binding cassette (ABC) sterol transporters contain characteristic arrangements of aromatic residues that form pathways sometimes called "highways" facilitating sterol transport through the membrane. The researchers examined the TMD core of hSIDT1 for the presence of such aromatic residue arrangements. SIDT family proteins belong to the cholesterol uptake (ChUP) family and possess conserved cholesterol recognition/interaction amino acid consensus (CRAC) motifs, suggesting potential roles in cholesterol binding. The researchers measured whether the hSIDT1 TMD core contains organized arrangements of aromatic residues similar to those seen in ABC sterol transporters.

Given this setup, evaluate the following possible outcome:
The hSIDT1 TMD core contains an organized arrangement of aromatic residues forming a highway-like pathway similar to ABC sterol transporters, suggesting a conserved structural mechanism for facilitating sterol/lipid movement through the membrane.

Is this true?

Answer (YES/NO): YES